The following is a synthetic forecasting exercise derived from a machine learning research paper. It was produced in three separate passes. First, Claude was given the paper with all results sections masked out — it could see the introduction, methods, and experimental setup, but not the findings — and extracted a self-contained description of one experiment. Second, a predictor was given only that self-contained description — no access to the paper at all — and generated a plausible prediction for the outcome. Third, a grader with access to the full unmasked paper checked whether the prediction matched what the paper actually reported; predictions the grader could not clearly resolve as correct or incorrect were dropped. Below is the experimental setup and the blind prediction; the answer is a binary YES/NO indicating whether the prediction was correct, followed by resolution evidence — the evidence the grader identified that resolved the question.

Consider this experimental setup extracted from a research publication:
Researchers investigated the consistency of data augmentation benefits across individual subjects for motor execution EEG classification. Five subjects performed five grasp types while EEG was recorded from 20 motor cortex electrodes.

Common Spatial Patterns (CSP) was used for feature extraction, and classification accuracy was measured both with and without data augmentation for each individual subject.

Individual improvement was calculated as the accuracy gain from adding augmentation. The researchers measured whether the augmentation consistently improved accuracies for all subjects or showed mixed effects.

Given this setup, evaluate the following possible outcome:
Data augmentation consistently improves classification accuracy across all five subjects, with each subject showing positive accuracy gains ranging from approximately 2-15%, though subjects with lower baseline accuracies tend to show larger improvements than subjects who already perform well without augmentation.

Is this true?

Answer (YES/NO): NO